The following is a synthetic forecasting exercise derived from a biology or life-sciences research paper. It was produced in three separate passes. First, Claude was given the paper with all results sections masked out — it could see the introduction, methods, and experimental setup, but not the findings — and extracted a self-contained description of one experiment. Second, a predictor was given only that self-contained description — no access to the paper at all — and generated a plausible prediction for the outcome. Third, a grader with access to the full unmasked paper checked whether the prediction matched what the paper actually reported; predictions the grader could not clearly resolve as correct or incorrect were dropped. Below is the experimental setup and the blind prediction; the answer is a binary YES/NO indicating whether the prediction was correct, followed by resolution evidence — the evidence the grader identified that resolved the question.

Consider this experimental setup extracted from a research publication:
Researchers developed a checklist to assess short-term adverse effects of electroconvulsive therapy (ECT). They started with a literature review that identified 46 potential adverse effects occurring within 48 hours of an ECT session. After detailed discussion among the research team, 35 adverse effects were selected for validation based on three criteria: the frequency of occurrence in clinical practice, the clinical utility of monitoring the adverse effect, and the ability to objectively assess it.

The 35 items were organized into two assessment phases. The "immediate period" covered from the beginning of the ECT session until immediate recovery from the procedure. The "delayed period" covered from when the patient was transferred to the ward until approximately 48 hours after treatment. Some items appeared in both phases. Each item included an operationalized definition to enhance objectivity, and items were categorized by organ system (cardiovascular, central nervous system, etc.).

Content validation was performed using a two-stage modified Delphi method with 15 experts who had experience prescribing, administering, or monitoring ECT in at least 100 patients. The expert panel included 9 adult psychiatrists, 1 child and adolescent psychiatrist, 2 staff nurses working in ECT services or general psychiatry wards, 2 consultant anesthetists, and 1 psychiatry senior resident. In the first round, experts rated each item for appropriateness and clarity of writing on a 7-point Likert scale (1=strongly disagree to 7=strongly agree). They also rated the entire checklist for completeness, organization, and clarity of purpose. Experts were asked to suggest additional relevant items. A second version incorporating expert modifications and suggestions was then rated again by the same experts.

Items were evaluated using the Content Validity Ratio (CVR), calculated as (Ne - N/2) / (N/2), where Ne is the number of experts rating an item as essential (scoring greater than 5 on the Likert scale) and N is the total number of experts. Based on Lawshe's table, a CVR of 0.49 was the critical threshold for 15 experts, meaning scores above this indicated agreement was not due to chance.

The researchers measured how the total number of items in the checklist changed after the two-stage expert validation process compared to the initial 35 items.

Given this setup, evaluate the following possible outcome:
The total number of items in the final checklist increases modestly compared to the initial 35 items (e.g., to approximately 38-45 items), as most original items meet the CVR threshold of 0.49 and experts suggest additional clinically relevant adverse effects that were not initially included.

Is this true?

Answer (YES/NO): YES